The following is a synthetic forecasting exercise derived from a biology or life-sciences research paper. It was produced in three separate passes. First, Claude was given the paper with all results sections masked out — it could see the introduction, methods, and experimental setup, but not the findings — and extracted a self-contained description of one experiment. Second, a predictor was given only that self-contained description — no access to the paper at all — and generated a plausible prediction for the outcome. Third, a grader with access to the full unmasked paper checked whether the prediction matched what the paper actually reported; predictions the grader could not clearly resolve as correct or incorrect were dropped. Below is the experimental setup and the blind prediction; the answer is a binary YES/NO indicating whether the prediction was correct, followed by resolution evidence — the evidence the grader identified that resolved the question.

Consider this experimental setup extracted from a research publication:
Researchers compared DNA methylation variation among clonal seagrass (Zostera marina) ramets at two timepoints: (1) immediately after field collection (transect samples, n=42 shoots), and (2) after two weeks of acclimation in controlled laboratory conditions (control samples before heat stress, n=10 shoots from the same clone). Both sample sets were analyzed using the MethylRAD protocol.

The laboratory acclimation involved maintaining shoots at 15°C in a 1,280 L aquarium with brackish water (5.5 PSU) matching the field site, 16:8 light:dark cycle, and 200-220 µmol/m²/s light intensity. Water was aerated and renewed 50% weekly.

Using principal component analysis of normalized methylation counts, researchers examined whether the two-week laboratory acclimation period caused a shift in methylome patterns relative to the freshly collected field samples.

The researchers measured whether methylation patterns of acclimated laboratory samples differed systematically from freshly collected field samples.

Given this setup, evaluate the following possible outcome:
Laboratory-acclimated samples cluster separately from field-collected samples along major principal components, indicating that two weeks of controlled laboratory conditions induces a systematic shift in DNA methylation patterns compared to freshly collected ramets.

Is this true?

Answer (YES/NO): YES